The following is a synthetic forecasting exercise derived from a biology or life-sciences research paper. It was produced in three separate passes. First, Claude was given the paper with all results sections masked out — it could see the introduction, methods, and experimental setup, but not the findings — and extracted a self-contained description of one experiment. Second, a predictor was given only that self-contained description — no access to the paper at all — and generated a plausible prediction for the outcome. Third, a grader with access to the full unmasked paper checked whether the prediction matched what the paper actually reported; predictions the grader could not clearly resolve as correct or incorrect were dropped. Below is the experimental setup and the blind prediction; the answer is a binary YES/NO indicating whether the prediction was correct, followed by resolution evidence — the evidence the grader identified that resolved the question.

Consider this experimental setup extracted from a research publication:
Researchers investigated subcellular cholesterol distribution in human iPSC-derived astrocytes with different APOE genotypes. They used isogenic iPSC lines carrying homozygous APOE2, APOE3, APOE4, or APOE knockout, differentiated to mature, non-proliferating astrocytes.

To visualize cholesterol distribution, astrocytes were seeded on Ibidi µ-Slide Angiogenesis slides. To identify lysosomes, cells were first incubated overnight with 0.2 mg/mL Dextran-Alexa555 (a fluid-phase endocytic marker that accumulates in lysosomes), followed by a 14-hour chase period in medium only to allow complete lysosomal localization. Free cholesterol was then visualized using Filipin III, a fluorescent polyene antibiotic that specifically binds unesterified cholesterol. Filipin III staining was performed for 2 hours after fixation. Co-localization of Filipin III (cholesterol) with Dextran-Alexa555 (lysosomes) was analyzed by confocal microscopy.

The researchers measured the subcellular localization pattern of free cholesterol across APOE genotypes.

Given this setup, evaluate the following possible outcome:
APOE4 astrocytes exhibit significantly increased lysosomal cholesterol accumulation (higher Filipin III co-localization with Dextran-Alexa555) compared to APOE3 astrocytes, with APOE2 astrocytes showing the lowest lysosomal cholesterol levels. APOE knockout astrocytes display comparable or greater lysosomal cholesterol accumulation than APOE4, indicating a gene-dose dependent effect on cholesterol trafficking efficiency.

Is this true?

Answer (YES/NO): NO